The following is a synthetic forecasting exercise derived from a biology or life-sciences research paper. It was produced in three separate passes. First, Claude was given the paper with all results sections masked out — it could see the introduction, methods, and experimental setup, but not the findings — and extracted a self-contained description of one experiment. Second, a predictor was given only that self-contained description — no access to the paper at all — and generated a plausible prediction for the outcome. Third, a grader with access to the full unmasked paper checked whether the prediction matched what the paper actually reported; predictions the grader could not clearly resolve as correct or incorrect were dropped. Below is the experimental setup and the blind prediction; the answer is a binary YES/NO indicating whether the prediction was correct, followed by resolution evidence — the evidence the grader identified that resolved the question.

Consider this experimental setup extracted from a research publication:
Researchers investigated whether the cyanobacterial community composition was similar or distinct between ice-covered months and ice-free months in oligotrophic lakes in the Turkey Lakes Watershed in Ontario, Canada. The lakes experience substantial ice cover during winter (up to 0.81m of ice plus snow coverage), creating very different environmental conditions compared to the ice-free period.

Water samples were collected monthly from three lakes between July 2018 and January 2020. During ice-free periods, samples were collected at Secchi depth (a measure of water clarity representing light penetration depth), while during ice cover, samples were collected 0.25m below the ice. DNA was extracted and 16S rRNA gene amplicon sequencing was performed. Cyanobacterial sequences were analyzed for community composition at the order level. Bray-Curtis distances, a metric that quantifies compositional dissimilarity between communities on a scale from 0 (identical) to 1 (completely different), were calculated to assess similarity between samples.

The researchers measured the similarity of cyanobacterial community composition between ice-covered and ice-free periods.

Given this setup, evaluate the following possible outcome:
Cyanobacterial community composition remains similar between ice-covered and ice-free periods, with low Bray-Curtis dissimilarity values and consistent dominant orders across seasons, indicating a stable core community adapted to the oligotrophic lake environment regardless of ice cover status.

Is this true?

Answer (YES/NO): NO